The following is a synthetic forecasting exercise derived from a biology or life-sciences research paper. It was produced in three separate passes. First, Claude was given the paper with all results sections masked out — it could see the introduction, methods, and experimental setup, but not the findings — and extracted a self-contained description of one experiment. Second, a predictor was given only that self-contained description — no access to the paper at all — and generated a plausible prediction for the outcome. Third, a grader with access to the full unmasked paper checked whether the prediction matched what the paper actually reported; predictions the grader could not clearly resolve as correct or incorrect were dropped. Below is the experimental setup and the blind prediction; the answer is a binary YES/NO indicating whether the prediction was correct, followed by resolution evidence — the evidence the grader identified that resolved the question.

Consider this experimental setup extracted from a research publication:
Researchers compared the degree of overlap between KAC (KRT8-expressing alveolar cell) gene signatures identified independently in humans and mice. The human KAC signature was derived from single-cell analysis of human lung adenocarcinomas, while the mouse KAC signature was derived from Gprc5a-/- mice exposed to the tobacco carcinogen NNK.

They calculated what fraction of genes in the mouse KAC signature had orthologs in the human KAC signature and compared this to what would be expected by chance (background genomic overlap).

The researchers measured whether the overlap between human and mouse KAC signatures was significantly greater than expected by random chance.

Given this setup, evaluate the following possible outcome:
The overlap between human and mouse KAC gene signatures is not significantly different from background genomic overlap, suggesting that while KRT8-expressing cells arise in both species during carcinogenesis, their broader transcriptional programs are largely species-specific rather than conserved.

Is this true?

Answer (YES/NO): NO